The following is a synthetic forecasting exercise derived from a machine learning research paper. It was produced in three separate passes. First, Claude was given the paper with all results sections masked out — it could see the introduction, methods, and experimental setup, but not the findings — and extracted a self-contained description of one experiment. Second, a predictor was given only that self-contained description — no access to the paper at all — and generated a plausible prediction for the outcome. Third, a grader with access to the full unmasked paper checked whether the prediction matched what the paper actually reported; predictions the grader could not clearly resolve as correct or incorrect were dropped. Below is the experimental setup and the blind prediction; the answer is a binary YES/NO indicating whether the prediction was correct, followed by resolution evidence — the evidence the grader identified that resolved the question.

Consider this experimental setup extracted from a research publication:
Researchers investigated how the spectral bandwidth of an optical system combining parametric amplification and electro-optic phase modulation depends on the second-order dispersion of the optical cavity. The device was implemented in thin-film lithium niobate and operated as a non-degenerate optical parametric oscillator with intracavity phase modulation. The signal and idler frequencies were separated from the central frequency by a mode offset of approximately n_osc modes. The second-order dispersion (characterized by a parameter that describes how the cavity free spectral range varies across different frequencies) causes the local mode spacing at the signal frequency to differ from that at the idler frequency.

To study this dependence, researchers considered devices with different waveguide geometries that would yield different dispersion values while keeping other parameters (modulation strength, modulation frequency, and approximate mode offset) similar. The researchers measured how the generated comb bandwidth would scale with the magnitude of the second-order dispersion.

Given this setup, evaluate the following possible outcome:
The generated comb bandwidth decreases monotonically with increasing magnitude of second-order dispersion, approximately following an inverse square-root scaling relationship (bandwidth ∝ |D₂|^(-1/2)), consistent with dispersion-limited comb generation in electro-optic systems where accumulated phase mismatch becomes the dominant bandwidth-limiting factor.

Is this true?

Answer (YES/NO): NO